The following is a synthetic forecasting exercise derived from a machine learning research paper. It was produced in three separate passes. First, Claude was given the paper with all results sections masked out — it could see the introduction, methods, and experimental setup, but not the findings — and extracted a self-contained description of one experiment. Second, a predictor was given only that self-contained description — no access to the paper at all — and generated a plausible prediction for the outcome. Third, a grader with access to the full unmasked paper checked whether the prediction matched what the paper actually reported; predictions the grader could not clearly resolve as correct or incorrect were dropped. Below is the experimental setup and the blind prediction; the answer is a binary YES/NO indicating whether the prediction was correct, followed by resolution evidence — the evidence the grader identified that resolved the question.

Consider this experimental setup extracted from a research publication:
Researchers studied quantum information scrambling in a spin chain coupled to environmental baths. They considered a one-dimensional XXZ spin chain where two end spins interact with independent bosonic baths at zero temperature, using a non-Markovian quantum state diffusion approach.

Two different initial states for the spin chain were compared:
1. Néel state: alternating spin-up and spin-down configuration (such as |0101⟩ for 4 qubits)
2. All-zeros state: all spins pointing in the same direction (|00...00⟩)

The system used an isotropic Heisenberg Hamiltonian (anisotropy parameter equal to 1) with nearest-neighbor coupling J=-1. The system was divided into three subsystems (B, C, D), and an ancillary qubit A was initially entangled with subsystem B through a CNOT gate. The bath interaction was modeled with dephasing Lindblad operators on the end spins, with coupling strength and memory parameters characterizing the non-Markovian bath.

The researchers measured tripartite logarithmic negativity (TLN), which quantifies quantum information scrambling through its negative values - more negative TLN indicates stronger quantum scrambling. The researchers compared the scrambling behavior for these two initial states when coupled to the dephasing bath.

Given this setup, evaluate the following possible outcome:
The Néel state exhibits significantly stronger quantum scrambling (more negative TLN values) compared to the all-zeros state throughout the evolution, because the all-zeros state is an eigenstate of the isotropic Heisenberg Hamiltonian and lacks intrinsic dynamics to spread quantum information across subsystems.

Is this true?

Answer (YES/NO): YES